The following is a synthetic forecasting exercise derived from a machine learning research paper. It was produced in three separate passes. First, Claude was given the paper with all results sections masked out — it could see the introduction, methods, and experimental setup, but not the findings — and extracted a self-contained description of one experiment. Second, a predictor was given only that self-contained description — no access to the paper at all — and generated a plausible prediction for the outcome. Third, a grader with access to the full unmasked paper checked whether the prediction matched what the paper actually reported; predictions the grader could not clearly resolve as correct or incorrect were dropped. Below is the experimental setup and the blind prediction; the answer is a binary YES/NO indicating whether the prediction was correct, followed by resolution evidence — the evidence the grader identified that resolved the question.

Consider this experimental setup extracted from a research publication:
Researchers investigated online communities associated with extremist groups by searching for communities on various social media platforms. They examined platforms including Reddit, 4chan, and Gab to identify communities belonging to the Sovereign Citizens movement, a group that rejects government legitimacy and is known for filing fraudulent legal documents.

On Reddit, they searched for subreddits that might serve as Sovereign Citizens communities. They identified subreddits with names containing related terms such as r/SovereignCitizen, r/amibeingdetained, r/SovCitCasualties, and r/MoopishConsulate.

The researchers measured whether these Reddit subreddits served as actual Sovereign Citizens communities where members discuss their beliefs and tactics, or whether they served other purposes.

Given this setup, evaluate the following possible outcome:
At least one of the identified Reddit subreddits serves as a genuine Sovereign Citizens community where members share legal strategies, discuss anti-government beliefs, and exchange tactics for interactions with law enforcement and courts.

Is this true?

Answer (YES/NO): NO